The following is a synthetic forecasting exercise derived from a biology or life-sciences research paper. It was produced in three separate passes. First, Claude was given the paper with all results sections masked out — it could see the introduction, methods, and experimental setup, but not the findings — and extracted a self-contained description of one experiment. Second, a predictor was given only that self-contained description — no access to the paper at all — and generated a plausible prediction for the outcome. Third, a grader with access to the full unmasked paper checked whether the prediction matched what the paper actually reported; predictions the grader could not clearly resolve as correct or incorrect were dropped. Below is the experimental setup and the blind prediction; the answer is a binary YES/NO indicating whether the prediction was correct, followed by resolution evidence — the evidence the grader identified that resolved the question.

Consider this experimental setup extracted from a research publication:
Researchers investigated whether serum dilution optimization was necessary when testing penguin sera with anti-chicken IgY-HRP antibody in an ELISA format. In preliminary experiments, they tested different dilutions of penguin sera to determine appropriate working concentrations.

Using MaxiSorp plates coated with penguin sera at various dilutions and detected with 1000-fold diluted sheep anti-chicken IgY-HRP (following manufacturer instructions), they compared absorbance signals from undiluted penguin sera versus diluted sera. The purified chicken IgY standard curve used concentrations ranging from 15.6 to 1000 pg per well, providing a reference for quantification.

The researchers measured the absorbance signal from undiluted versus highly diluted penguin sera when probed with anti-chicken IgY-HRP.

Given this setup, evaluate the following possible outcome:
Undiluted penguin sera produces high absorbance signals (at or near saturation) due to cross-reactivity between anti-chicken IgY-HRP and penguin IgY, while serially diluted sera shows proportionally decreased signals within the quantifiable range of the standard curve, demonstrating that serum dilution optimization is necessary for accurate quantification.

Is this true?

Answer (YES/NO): YES